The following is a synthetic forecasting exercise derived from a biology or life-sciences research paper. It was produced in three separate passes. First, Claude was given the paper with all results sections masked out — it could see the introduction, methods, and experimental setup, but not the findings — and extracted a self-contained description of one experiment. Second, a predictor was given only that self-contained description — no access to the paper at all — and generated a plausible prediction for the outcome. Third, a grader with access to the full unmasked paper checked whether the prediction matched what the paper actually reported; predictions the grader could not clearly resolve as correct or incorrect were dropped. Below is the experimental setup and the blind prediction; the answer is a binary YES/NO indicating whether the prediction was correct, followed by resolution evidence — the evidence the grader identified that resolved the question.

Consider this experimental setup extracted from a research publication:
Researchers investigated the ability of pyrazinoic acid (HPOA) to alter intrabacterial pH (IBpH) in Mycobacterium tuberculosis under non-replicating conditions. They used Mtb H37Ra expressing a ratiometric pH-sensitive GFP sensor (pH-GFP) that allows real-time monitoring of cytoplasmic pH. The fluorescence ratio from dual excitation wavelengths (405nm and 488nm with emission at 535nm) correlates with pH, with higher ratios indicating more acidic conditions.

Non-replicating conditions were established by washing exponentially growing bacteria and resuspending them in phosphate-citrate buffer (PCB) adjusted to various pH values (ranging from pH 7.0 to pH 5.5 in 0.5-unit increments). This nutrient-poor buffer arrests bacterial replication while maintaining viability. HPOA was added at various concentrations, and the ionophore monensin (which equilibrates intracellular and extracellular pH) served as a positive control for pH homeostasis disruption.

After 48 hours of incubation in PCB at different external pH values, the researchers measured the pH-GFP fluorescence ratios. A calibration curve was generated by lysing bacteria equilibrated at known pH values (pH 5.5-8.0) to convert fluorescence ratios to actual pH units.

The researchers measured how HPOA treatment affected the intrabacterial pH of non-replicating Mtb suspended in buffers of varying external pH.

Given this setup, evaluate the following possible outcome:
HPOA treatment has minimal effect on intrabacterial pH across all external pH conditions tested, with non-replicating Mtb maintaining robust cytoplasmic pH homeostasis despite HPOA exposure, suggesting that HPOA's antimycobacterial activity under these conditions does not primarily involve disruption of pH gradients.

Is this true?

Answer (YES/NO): NO